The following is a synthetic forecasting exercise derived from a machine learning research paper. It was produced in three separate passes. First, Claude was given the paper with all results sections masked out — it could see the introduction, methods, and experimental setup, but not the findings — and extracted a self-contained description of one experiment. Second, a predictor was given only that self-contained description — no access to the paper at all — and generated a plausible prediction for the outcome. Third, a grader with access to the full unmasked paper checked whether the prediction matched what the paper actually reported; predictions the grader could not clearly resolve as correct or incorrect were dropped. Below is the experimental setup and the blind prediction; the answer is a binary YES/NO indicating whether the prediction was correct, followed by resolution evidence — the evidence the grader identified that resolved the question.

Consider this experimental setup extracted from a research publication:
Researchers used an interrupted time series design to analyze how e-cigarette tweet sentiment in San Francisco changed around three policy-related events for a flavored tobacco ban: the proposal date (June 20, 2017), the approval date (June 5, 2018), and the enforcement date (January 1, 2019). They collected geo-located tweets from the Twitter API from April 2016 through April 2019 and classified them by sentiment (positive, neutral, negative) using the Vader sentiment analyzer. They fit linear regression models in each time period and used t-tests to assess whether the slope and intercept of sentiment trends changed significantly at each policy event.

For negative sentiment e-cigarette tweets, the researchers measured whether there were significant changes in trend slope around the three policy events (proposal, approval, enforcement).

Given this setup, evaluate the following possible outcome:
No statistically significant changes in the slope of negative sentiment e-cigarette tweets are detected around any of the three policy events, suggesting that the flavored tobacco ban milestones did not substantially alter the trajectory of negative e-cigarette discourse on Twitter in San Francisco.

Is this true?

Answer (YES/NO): NO